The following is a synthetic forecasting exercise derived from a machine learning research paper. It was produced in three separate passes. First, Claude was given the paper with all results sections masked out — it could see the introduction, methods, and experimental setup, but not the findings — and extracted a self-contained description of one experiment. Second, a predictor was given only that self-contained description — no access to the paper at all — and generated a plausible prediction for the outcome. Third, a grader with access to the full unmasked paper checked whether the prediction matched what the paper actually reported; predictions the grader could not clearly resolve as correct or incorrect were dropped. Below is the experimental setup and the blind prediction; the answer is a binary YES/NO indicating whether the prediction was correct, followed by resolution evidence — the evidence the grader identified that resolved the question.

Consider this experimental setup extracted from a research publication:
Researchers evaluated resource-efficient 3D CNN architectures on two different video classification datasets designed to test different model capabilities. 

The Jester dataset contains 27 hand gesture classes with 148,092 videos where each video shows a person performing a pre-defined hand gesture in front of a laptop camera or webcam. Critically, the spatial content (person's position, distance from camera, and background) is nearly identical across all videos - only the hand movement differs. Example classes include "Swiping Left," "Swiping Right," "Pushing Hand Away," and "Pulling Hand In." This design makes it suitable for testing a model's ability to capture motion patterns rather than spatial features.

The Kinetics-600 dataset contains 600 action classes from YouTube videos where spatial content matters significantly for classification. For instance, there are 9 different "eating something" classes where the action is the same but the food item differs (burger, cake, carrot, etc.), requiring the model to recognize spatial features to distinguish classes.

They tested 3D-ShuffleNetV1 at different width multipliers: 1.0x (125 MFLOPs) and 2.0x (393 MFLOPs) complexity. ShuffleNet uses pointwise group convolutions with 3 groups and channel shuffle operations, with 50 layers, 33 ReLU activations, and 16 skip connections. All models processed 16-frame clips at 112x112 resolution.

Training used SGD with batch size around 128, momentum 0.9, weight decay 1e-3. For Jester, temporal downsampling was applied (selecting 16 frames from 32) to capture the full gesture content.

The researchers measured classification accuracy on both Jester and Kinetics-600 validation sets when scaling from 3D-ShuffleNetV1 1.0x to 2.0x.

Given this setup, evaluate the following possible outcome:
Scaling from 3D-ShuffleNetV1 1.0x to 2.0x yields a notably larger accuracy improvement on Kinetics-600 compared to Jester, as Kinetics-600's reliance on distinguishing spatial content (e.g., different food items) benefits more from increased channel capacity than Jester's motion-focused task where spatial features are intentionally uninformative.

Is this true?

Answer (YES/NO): YES